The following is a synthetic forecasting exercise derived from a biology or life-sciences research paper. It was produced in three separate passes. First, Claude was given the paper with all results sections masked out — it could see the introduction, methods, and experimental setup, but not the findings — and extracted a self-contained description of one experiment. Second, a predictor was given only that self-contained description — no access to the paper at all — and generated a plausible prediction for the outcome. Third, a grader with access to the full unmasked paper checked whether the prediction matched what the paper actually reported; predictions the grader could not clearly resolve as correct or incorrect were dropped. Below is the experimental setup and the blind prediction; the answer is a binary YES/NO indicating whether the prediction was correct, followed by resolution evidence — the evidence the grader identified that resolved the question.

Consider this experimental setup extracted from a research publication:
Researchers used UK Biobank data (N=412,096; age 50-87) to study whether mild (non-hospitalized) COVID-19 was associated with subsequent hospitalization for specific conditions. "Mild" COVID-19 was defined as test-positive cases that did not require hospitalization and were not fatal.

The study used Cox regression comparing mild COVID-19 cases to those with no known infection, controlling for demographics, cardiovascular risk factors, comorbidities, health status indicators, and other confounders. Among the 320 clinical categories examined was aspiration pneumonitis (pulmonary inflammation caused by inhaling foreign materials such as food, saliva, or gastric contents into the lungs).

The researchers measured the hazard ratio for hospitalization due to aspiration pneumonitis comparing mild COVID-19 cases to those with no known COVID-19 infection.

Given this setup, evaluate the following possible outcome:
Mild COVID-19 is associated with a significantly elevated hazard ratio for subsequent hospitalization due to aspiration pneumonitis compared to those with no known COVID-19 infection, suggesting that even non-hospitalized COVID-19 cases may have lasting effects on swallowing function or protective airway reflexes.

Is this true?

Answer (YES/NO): YES